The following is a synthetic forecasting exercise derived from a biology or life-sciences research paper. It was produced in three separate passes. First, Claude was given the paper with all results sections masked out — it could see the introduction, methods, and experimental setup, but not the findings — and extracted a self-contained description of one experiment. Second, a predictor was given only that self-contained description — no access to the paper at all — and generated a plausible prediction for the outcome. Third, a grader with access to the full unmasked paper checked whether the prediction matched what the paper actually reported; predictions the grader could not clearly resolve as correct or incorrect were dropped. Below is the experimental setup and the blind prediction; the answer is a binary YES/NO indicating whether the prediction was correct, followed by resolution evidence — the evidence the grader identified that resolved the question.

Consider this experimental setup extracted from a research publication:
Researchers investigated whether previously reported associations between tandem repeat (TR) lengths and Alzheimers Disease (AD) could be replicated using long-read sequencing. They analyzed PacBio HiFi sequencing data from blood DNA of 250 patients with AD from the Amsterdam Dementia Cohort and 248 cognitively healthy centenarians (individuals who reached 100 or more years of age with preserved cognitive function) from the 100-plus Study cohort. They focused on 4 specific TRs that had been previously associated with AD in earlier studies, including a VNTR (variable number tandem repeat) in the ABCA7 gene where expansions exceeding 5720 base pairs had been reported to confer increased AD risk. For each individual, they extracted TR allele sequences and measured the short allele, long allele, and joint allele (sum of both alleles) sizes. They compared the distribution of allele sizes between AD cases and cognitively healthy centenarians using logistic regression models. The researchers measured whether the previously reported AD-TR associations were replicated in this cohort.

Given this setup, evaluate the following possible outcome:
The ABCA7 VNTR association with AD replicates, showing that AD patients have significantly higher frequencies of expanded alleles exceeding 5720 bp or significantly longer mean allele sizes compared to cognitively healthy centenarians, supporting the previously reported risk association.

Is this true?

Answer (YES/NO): YES